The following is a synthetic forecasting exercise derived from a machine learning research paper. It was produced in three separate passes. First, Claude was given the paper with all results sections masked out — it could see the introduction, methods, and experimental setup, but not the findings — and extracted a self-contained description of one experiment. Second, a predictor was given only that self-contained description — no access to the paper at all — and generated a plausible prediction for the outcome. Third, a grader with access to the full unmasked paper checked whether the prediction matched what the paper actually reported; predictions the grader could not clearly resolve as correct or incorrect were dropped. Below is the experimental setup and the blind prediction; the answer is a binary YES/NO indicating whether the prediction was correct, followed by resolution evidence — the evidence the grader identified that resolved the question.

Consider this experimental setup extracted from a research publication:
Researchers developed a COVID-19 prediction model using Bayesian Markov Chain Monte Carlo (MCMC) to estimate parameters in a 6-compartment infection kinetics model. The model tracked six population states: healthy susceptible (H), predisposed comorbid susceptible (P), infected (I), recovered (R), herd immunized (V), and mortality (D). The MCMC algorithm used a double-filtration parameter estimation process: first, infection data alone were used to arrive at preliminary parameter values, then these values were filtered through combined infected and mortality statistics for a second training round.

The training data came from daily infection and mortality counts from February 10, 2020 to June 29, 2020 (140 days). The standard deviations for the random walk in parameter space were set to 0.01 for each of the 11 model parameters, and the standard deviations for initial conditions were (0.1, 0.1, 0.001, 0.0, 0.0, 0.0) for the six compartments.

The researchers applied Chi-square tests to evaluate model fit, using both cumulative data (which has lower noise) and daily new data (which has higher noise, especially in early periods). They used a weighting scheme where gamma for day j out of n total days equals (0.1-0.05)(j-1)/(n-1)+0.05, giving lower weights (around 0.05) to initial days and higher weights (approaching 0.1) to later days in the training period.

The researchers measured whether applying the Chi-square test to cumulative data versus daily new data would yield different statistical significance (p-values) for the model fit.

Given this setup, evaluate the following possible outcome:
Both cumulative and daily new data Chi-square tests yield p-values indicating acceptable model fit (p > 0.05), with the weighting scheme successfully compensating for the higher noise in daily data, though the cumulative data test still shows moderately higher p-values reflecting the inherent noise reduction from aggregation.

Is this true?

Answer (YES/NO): YES